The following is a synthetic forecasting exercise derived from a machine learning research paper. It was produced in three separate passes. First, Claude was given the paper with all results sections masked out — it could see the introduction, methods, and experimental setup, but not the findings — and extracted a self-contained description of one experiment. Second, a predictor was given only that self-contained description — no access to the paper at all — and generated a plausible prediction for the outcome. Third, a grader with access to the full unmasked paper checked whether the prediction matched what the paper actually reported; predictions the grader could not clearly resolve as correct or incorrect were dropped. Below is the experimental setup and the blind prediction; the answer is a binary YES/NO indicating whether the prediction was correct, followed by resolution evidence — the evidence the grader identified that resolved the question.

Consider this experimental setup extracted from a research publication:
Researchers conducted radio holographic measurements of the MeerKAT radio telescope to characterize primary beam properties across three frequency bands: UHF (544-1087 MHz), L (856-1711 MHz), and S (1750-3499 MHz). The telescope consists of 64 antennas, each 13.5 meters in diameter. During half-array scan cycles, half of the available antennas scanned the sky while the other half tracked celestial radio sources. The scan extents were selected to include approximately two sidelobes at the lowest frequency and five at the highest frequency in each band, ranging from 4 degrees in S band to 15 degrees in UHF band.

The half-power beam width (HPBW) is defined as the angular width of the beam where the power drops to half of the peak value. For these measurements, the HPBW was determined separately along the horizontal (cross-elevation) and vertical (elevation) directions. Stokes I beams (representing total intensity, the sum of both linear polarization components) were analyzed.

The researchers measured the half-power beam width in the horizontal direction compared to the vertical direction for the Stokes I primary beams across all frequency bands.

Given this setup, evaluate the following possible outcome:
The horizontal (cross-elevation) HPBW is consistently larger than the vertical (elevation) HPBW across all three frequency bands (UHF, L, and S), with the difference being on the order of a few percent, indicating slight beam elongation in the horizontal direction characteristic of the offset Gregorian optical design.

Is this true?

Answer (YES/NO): NO